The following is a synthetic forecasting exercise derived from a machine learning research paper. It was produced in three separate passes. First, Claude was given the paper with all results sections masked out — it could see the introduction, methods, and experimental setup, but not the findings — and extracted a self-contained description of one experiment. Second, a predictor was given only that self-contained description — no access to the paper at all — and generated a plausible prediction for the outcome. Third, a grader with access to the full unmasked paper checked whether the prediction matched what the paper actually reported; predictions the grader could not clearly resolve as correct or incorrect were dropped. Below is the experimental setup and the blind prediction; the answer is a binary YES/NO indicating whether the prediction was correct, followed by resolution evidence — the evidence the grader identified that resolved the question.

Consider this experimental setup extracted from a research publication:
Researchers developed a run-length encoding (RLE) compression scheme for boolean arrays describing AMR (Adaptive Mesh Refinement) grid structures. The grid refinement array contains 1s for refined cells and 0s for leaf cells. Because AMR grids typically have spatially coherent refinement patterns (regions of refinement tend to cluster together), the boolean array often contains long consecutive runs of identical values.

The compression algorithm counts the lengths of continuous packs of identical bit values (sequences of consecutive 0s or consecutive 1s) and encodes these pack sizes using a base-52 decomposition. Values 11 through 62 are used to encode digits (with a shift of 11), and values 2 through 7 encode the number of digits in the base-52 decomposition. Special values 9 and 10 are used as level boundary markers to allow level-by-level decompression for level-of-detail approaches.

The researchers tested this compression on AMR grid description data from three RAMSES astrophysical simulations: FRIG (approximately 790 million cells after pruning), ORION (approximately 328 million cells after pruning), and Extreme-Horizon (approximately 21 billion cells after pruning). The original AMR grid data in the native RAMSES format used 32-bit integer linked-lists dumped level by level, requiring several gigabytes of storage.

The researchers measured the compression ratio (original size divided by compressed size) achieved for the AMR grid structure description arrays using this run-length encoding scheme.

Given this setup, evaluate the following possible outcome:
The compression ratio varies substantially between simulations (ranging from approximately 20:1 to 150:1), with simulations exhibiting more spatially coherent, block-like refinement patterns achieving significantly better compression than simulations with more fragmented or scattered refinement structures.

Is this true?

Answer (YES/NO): NO